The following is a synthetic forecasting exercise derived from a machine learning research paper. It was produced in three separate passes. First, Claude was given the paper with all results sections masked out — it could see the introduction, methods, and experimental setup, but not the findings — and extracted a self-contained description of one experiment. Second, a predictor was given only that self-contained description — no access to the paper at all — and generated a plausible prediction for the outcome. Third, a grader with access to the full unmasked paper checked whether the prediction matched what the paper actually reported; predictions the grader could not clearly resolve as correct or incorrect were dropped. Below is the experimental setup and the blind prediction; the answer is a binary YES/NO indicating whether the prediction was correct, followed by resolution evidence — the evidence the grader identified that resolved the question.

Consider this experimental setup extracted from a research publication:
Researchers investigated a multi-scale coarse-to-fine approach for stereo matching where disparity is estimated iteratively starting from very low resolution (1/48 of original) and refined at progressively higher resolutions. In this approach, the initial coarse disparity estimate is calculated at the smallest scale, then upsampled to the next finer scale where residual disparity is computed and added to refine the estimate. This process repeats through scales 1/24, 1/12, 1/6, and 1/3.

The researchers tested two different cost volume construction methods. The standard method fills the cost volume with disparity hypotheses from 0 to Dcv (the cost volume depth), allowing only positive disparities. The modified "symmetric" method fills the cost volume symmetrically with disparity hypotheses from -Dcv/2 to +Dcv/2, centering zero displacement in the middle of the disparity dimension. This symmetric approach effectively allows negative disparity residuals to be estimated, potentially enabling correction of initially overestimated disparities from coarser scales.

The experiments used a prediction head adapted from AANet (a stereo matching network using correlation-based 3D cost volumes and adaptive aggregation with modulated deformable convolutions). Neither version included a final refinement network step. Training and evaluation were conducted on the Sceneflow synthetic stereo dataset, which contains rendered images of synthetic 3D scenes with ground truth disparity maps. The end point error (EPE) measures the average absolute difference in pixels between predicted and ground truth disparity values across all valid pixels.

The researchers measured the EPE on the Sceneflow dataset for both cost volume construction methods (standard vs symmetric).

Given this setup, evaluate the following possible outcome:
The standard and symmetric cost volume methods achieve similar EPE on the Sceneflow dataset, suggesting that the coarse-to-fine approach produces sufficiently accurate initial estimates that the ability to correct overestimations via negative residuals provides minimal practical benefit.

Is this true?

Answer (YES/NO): NO